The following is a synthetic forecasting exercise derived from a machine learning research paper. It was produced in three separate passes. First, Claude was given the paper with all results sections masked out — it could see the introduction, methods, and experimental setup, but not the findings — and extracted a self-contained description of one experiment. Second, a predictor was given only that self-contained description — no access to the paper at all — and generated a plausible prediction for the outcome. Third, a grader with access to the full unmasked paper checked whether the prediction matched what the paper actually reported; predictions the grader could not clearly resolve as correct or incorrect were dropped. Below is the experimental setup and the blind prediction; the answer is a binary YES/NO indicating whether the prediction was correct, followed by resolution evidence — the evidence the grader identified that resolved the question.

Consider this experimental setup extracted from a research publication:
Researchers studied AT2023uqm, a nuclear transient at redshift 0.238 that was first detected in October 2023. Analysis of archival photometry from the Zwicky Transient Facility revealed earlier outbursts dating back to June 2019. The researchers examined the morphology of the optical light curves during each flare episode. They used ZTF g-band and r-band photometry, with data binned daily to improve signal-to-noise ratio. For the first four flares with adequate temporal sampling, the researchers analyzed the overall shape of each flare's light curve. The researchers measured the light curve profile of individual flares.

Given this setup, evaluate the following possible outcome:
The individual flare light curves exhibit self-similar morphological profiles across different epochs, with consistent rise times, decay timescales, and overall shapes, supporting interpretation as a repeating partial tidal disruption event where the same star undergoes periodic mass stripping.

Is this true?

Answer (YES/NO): YES